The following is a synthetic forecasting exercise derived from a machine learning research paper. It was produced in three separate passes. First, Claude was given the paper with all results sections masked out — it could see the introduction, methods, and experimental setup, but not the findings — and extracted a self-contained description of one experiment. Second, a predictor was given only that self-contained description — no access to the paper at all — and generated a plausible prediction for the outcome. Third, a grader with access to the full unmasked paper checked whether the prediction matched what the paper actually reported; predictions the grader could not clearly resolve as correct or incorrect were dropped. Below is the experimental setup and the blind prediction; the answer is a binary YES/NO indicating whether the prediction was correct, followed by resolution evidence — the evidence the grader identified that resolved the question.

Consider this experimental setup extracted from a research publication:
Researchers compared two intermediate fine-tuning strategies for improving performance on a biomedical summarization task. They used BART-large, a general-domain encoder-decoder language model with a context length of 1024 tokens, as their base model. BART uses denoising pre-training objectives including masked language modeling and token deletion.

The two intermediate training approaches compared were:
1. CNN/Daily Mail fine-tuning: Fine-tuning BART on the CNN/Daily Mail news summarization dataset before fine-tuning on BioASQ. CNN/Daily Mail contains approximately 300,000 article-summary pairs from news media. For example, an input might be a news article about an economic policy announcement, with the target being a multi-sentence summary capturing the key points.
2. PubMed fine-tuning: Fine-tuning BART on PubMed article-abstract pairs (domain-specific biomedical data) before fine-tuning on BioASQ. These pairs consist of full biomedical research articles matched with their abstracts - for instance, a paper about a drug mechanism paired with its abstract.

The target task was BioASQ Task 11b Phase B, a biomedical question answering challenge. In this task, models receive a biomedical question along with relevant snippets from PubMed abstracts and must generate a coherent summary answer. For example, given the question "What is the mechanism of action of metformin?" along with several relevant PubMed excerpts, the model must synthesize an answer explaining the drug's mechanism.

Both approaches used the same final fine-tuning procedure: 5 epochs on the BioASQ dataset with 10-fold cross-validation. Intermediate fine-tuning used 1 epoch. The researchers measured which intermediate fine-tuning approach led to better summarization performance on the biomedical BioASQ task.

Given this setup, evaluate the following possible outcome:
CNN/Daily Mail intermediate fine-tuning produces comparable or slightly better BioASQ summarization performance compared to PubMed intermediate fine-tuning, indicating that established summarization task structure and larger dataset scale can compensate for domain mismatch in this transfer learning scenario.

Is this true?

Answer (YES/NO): YES